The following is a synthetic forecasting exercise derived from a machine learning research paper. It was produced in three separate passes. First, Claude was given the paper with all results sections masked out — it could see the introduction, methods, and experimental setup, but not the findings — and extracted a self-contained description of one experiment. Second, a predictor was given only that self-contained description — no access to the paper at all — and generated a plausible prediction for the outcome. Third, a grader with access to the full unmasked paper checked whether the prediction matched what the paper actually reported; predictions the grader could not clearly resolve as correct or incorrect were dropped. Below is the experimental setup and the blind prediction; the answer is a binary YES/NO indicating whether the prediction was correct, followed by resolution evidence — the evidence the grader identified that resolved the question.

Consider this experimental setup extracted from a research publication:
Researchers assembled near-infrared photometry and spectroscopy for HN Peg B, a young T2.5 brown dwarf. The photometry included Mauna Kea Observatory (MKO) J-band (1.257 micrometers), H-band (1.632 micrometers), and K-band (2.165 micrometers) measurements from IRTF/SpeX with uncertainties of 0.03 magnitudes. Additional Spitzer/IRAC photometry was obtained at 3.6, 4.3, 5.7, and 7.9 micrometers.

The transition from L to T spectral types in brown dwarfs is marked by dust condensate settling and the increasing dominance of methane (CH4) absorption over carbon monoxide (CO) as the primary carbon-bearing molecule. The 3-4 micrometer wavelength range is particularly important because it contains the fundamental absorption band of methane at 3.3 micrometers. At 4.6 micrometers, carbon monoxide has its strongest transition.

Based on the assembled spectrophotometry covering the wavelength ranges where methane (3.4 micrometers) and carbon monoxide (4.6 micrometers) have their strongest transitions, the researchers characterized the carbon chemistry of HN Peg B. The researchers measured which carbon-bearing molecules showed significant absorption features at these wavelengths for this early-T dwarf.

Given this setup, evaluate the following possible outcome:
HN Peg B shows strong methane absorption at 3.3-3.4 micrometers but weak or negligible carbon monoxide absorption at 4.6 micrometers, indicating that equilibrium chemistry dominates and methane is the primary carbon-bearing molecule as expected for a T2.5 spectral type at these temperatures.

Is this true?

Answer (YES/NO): NO